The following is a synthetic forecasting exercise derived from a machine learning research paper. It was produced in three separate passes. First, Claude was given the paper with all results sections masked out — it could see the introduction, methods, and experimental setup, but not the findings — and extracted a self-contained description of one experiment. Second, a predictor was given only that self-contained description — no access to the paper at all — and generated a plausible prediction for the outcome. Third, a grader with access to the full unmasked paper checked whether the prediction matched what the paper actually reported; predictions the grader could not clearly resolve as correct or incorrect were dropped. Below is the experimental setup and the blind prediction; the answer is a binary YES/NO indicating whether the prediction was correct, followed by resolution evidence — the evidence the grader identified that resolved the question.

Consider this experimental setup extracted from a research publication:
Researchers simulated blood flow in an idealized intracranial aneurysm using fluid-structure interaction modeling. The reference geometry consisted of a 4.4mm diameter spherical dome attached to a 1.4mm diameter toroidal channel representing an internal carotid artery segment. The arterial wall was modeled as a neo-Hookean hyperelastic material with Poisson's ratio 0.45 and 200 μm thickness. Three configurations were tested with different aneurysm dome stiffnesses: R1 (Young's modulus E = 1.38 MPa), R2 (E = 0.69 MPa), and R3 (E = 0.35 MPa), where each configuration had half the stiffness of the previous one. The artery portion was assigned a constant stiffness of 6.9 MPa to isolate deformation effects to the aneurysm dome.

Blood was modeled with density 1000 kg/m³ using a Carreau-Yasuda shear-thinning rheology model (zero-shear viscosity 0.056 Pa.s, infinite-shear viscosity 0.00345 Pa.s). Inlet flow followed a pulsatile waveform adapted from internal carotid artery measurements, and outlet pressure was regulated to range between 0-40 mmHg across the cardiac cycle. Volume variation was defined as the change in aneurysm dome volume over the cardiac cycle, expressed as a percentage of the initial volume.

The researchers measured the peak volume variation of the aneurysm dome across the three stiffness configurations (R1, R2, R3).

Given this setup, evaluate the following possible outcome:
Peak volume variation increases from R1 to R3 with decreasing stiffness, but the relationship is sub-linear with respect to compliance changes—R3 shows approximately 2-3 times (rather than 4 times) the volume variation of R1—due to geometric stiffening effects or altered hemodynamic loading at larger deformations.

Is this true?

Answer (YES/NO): YES